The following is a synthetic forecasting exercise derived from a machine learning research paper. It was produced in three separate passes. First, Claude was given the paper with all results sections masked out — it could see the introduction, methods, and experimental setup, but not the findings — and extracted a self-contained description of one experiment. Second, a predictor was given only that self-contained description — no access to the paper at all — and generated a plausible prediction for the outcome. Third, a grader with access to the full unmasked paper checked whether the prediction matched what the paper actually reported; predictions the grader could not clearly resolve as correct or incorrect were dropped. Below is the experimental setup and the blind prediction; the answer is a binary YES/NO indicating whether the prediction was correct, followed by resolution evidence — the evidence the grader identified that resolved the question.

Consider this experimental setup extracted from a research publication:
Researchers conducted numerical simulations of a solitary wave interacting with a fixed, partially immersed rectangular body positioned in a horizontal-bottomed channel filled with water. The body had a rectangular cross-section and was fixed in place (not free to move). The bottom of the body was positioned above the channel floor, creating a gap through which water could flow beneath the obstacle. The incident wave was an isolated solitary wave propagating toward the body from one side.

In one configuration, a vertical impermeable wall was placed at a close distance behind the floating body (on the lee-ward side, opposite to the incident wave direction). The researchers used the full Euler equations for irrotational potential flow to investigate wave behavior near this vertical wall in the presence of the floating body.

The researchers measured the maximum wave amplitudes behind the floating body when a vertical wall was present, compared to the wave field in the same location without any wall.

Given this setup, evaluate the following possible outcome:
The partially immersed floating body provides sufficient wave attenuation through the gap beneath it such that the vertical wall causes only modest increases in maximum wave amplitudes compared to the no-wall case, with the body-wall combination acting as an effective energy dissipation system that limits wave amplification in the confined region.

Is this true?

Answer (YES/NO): NO